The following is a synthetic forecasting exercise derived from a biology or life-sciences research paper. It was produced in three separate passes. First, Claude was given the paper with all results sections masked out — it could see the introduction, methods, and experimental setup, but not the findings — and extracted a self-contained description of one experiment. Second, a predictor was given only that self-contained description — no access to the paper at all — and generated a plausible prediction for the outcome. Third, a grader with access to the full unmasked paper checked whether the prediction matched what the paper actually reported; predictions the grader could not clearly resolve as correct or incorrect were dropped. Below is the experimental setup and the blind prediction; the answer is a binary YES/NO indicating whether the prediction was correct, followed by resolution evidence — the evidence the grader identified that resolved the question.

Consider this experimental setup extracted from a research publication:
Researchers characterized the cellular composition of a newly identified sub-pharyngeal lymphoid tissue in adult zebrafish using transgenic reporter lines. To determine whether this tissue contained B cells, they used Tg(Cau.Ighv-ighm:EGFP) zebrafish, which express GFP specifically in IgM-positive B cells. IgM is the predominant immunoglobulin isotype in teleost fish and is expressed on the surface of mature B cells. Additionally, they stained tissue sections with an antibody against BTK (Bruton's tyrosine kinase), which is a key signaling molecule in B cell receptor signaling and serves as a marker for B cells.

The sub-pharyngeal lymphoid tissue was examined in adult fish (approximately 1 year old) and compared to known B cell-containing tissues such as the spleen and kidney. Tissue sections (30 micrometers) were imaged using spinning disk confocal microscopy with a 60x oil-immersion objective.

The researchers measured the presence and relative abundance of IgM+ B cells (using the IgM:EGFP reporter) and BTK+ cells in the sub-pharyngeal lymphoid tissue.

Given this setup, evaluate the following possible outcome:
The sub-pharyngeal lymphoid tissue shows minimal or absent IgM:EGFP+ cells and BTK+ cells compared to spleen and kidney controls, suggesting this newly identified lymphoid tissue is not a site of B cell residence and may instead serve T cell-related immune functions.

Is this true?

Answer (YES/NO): NO